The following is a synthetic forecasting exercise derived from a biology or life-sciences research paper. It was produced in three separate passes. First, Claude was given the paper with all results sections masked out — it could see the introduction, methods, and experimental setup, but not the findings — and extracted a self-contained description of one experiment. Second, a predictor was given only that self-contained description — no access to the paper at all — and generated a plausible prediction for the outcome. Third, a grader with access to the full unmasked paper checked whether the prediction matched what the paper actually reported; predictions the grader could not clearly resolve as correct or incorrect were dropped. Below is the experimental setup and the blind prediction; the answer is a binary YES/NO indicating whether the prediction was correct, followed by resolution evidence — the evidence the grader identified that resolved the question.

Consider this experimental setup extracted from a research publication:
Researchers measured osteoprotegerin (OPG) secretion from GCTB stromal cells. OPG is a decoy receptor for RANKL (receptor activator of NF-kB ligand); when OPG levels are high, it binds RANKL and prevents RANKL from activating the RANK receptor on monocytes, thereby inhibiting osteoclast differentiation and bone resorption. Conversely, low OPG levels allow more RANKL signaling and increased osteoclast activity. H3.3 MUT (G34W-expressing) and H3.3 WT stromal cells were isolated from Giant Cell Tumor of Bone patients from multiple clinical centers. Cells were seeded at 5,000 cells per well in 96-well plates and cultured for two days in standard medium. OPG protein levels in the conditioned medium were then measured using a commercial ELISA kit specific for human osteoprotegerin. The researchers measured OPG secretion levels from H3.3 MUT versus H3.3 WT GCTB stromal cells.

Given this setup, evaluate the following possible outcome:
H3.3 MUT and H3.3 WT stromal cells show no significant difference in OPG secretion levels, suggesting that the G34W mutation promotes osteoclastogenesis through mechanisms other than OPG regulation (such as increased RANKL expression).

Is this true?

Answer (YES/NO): NO